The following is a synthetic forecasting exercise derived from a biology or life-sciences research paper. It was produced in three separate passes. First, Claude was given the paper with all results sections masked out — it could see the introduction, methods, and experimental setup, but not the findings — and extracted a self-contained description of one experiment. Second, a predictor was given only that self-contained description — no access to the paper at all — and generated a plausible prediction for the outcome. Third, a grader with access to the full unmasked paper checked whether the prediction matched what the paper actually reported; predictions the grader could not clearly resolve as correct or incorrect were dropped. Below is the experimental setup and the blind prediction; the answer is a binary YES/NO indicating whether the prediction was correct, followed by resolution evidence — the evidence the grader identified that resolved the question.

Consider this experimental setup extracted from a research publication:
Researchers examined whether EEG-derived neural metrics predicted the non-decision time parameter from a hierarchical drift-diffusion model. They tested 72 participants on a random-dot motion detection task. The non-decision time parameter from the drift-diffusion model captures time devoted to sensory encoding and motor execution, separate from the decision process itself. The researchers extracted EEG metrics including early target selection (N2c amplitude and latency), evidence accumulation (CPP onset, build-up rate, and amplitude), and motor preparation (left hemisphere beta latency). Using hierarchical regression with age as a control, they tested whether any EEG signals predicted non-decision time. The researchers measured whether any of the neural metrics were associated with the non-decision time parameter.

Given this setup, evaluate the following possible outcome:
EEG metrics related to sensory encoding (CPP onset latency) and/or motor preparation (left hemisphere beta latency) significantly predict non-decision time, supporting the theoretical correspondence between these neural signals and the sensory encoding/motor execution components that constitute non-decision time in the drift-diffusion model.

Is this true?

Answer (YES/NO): NO